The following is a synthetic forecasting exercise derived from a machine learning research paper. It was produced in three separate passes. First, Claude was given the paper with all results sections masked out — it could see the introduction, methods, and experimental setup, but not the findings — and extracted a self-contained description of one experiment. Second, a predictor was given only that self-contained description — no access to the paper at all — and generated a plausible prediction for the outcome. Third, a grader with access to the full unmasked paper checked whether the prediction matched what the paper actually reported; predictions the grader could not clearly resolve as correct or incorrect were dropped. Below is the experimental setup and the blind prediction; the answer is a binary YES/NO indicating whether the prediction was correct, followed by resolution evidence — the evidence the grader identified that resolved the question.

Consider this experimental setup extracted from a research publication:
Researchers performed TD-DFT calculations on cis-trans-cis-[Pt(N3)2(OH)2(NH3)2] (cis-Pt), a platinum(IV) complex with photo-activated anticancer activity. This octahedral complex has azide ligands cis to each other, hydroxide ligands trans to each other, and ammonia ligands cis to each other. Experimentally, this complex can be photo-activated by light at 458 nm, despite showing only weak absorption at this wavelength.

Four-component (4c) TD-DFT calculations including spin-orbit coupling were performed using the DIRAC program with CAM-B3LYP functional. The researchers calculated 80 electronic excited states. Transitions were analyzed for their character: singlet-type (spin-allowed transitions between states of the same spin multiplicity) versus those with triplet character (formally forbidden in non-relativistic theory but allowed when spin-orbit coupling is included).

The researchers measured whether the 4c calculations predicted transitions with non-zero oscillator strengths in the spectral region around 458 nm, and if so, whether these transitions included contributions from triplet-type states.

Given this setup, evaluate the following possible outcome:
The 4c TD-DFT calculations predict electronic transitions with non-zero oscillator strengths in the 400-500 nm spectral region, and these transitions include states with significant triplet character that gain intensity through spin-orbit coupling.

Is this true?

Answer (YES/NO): YES